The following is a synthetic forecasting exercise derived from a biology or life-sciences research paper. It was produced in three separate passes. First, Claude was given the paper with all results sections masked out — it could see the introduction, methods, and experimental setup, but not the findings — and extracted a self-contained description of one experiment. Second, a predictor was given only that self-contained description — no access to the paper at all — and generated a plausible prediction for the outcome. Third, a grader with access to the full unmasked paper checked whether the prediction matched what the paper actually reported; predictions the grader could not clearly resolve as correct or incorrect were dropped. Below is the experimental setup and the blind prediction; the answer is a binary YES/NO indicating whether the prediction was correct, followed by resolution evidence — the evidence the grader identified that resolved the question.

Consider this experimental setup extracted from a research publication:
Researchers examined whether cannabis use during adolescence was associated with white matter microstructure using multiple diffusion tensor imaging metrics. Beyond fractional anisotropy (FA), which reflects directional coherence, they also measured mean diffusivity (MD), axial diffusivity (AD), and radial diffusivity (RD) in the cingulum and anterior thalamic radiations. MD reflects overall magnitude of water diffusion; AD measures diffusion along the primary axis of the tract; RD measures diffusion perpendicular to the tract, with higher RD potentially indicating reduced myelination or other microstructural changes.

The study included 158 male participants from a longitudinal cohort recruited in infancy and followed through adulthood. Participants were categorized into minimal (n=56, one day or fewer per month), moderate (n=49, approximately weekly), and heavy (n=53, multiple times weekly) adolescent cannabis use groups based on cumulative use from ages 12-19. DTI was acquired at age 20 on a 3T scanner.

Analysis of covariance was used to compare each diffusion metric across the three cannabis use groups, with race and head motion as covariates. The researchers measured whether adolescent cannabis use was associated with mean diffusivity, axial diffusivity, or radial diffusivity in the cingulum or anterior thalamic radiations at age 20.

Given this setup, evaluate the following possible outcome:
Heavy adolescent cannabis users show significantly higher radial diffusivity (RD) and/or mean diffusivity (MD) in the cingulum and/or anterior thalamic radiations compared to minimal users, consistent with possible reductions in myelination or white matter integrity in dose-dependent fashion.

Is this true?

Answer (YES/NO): NO